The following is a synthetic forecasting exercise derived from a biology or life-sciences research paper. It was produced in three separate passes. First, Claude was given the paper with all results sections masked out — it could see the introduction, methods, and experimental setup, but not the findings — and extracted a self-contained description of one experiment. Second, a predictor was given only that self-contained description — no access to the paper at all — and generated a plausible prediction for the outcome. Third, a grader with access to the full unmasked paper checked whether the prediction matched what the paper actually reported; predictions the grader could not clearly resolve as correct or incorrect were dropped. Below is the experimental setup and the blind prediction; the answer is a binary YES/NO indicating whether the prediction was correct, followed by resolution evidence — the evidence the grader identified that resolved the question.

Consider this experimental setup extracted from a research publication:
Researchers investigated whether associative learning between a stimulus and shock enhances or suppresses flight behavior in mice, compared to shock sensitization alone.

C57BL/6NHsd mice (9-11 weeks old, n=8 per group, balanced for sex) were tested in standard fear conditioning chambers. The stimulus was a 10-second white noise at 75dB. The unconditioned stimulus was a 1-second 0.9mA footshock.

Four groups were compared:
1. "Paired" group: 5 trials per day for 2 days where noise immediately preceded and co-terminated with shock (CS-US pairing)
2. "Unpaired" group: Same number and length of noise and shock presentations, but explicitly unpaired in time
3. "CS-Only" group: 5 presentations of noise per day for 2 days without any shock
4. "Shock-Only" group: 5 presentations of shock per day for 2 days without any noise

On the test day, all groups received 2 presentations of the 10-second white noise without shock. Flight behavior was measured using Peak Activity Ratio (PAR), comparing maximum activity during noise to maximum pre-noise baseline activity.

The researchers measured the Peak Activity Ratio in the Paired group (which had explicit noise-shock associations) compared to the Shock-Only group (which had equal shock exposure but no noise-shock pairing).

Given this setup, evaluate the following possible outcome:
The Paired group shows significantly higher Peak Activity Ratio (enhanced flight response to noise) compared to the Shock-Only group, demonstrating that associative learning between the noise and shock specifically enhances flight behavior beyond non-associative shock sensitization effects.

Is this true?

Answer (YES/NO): NO